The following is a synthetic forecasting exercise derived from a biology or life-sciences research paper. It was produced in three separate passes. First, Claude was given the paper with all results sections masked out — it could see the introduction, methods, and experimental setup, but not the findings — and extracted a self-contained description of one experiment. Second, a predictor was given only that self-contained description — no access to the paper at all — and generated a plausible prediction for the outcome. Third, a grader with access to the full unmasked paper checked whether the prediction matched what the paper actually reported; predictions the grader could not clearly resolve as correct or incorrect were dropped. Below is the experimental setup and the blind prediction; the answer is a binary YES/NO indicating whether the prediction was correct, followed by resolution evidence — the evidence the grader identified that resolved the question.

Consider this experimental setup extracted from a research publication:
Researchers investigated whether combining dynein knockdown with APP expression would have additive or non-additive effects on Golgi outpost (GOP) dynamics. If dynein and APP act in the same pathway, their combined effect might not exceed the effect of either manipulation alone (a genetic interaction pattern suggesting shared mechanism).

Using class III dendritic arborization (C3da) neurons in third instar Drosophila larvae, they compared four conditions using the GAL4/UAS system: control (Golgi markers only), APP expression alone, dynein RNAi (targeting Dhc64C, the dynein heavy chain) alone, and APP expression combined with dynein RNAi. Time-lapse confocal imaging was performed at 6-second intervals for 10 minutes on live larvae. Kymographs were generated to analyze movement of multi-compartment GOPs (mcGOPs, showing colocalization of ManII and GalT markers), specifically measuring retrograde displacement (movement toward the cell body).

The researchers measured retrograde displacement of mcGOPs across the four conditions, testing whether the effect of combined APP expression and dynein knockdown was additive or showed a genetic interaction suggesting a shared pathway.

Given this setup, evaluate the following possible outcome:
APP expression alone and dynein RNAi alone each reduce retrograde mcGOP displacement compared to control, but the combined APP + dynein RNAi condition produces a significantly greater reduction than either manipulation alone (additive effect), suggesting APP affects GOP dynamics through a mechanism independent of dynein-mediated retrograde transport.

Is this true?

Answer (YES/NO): NO